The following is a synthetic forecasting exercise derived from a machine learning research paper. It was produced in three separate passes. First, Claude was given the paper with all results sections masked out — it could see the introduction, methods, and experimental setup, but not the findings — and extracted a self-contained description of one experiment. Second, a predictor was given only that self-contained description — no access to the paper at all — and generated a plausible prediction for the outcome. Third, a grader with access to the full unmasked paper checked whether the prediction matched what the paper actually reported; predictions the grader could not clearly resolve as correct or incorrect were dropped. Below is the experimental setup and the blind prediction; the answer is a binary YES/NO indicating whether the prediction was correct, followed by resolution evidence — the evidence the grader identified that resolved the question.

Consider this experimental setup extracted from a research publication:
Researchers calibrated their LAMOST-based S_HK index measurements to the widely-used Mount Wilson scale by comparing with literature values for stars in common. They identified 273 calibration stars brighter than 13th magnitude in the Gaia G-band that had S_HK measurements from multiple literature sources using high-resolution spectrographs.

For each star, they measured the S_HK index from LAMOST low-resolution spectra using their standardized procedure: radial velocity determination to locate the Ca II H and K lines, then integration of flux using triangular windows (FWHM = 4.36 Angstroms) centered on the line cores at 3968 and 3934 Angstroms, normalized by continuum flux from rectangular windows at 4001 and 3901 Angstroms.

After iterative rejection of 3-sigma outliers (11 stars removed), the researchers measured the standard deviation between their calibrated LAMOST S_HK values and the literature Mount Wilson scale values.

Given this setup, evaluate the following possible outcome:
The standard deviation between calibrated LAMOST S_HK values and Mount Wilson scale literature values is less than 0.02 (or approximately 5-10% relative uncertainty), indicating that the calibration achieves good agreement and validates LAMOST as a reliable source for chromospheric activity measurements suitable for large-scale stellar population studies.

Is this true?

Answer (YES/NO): NO